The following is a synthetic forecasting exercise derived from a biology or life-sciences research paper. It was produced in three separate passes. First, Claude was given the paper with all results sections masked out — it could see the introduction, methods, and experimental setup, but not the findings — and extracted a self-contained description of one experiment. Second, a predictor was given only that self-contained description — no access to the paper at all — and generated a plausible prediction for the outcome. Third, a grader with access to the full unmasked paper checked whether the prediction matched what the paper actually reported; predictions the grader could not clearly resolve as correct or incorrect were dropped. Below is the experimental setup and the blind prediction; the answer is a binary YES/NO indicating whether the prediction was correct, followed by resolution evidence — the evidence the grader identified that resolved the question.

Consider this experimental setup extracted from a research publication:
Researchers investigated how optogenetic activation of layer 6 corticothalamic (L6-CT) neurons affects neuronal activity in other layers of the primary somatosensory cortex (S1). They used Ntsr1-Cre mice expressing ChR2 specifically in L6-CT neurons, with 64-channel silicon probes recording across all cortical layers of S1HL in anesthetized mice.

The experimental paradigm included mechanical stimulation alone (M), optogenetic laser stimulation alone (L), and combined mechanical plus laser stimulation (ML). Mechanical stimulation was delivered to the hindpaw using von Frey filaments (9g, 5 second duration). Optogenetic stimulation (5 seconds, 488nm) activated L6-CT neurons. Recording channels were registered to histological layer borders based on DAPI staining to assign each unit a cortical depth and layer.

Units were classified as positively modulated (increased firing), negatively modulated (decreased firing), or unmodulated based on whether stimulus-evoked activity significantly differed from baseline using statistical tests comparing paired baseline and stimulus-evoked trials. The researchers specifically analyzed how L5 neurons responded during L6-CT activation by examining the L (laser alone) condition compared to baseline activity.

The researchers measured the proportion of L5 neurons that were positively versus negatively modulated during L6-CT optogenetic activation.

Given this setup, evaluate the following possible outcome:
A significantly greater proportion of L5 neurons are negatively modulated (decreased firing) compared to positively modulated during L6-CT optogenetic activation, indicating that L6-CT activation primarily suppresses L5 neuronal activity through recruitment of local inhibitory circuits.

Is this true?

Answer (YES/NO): YES